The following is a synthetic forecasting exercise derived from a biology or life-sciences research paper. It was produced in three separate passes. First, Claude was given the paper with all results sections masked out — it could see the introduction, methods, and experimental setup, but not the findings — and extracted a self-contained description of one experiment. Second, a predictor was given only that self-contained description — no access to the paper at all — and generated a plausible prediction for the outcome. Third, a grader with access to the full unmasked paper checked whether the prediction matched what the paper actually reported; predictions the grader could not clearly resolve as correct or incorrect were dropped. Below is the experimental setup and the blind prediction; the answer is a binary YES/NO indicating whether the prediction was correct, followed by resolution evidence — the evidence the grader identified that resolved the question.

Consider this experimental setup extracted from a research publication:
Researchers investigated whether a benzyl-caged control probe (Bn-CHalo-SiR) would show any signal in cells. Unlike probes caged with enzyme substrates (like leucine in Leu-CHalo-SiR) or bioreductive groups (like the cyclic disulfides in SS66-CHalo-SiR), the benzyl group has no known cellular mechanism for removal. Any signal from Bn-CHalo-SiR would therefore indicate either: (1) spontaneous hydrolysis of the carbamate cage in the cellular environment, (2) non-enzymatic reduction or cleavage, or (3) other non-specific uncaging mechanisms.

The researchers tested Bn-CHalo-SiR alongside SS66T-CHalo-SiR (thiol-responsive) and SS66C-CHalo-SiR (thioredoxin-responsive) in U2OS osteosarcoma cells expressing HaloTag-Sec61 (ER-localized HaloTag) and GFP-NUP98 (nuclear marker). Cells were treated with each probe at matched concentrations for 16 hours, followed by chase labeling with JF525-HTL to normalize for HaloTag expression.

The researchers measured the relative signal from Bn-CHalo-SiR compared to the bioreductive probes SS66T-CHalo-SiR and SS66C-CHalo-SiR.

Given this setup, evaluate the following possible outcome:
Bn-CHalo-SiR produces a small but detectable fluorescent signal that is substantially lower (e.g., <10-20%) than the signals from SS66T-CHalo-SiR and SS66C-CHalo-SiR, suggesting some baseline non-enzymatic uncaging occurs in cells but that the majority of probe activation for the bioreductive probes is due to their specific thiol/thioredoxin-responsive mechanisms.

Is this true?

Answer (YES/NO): YES